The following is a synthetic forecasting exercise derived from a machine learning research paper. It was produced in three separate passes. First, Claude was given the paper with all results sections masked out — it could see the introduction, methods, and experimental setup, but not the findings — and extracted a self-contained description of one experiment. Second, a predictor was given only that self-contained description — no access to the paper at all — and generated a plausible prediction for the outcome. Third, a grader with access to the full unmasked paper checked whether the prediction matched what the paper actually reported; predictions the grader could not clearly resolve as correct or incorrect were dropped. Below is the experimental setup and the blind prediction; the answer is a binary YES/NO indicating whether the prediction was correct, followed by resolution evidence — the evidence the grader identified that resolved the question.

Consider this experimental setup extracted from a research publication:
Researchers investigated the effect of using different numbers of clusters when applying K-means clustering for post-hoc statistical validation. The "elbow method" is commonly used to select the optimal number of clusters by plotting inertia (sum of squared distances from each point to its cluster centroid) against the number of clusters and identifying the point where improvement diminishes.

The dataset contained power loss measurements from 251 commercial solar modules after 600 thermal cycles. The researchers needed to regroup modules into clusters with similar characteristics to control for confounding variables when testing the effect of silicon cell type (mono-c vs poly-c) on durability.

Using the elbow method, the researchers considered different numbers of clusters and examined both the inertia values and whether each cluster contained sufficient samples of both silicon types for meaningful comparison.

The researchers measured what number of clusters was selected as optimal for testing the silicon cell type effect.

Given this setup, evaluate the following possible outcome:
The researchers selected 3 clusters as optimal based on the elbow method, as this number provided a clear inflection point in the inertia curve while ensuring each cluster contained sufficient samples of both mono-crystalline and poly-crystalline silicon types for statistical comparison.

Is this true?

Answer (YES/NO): NO